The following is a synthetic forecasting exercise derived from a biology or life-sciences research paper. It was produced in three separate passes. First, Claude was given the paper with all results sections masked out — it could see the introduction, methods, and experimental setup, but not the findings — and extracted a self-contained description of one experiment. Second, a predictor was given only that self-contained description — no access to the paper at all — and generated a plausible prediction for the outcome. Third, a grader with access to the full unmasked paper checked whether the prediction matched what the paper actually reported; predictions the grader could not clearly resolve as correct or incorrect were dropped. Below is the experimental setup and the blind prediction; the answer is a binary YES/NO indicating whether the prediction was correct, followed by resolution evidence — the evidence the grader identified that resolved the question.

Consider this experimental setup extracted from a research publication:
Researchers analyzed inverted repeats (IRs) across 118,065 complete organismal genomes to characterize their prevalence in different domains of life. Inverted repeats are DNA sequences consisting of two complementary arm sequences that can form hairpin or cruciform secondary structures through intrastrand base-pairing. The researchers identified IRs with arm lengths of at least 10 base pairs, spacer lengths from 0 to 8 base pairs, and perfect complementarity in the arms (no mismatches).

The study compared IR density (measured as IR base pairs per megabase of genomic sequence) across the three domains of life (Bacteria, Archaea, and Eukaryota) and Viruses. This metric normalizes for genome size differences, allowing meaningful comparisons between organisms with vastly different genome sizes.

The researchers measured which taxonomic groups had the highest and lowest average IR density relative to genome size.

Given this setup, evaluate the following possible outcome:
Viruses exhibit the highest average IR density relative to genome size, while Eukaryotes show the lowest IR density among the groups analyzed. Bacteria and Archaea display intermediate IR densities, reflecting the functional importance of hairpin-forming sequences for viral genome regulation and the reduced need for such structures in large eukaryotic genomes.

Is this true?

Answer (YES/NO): NO